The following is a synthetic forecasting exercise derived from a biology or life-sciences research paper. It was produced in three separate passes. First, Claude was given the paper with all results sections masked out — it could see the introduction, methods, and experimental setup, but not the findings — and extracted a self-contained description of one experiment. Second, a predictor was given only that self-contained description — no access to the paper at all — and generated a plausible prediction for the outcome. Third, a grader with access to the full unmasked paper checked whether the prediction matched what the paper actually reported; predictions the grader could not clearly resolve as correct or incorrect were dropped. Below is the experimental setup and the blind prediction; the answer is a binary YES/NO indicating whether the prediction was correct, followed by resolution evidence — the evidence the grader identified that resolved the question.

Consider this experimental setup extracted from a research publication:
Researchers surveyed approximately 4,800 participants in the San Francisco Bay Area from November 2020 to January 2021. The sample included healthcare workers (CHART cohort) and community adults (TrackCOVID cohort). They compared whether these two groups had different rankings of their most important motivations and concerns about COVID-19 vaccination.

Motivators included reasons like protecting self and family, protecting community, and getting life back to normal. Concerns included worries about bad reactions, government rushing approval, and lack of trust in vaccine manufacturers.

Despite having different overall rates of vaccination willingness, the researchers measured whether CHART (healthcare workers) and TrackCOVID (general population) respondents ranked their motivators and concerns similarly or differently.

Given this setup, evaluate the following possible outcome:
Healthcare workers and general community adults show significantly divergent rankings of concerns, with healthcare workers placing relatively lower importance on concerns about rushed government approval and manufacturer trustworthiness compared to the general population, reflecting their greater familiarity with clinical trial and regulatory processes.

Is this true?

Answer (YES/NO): NO